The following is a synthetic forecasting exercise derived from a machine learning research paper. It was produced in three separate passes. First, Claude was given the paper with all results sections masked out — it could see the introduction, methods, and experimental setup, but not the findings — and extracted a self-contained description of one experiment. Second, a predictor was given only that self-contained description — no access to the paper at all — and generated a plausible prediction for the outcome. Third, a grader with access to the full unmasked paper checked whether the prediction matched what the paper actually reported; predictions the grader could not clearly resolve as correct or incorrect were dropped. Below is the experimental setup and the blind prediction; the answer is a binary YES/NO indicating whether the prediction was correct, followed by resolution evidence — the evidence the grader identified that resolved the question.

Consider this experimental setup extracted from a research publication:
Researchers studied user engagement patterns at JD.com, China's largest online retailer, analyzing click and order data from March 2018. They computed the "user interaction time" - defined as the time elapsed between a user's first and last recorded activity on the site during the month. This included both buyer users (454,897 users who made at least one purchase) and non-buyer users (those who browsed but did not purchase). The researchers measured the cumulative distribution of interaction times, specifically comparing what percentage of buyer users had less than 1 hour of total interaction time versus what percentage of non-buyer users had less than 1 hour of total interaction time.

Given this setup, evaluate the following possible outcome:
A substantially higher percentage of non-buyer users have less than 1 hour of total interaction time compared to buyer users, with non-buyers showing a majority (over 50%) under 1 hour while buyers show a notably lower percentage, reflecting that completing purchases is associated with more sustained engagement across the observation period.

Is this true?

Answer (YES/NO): YES